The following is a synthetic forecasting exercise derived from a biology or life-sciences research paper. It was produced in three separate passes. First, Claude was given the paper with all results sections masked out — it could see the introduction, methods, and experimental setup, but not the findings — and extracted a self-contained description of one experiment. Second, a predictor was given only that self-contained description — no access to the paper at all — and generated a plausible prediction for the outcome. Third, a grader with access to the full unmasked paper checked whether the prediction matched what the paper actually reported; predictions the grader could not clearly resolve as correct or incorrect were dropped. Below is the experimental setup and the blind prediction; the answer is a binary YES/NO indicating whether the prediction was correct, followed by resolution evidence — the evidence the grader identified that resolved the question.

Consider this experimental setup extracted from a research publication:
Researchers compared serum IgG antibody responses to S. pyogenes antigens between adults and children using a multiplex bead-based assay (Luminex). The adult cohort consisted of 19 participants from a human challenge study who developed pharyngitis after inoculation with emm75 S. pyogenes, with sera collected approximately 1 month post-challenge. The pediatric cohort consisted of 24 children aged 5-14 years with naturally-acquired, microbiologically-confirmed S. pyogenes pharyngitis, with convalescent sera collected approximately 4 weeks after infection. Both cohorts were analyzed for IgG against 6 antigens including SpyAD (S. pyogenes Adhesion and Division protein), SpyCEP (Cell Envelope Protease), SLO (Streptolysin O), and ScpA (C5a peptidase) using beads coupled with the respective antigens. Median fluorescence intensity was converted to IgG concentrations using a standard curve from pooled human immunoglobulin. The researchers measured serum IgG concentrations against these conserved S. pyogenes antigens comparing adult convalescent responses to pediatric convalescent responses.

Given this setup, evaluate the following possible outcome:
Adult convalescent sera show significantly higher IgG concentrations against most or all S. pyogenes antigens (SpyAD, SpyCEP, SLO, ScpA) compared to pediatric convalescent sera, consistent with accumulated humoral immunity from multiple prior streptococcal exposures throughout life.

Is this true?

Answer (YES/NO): NO